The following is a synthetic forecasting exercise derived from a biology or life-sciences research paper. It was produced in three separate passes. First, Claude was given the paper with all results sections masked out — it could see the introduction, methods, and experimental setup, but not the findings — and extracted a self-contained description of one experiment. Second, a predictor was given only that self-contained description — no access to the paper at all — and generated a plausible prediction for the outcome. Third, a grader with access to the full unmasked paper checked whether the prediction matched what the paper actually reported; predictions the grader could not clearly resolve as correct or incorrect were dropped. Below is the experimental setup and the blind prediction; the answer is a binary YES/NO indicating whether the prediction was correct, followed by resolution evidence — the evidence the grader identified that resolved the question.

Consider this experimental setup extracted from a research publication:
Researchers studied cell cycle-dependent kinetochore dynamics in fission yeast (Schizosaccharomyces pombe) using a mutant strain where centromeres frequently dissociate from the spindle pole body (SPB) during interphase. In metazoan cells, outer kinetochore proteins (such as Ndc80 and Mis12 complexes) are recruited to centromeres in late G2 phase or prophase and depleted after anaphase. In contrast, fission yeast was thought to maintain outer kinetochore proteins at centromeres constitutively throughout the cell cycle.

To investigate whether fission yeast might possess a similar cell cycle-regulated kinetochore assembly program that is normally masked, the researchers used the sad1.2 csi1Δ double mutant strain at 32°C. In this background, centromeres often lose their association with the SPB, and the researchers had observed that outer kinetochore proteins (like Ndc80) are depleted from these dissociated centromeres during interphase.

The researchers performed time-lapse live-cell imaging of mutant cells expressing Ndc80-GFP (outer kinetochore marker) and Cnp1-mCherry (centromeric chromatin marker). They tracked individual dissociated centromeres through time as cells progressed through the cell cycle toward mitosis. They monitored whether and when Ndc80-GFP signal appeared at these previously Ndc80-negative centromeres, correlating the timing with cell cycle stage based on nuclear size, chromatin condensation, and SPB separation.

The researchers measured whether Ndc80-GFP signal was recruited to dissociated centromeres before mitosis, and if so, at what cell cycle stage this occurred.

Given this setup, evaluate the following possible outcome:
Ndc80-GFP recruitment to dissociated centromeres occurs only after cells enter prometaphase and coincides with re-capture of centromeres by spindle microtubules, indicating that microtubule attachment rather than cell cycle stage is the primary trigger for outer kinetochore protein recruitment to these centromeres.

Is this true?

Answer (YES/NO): NO